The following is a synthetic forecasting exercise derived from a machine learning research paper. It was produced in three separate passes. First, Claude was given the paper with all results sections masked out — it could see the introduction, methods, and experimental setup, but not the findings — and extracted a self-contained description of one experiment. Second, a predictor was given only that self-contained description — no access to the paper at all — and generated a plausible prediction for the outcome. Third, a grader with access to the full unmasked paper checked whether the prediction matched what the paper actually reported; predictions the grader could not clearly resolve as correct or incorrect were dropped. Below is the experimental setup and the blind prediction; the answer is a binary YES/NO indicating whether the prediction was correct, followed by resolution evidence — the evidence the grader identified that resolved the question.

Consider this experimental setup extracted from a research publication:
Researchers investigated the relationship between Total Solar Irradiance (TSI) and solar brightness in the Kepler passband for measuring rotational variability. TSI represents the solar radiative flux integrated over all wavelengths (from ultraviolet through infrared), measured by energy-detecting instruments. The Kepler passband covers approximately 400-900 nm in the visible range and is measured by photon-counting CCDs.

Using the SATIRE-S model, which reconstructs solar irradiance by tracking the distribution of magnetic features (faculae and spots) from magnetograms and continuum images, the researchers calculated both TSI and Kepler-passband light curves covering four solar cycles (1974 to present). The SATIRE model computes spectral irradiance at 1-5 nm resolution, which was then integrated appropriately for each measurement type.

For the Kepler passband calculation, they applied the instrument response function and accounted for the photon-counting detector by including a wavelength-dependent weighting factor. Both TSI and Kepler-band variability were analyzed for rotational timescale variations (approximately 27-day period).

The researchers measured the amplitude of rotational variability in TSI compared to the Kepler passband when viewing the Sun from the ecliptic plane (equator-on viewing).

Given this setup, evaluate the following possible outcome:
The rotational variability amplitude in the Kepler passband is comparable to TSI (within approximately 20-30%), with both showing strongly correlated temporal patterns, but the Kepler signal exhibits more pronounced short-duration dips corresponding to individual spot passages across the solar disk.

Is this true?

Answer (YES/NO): NO